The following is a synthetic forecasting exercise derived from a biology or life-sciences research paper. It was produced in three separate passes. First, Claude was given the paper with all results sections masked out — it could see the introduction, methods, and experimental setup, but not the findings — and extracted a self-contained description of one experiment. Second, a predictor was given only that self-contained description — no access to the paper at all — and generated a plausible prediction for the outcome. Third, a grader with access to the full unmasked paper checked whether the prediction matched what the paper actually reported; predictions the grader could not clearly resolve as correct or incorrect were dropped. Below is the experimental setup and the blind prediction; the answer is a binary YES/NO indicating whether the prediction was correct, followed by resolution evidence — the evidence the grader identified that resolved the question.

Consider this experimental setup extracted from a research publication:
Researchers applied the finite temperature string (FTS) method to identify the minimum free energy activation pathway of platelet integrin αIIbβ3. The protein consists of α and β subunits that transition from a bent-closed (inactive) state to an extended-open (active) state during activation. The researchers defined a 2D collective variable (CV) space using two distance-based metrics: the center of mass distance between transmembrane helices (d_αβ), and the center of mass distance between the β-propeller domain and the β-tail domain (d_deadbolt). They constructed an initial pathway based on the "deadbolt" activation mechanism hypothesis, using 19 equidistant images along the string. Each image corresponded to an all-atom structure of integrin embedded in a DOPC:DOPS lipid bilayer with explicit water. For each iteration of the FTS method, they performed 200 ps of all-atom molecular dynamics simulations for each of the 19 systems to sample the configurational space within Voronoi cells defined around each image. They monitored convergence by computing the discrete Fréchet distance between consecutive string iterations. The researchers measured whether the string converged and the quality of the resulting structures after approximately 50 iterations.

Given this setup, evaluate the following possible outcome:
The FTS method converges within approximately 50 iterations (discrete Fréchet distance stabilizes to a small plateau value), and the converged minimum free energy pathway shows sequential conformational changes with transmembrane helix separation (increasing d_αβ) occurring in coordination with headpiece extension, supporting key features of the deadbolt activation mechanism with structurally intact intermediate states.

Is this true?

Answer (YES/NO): NO